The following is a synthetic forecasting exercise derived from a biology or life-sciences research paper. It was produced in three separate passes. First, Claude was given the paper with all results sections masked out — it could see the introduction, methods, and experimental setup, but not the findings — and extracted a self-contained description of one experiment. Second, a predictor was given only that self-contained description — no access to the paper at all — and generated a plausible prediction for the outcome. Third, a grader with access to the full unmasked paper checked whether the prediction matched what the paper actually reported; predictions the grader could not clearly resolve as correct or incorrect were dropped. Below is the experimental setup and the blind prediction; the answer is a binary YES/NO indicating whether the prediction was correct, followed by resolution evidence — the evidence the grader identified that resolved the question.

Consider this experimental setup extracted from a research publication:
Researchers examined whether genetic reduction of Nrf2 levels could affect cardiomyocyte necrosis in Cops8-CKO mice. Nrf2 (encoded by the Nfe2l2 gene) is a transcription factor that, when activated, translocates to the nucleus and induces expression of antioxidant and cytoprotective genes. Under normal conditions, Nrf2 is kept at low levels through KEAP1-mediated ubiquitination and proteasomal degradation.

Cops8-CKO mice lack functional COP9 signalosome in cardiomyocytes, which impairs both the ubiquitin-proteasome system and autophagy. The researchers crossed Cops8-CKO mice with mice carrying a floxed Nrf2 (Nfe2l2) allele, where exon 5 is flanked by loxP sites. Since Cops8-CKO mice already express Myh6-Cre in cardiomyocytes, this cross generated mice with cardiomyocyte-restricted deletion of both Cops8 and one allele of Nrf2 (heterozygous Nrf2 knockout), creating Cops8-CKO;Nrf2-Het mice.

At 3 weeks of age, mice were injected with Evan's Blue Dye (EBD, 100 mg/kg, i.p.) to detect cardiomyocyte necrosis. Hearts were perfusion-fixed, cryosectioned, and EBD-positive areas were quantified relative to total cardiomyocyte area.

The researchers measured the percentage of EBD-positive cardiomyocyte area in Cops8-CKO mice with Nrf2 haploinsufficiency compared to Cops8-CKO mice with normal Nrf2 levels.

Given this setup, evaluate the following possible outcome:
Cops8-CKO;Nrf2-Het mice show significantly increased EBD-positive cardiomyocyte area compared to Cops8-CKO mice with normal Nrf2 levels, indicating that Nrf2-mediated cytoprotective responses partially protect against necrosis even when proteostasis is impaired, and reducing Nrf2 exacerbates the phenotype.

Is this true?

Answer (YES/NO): NO